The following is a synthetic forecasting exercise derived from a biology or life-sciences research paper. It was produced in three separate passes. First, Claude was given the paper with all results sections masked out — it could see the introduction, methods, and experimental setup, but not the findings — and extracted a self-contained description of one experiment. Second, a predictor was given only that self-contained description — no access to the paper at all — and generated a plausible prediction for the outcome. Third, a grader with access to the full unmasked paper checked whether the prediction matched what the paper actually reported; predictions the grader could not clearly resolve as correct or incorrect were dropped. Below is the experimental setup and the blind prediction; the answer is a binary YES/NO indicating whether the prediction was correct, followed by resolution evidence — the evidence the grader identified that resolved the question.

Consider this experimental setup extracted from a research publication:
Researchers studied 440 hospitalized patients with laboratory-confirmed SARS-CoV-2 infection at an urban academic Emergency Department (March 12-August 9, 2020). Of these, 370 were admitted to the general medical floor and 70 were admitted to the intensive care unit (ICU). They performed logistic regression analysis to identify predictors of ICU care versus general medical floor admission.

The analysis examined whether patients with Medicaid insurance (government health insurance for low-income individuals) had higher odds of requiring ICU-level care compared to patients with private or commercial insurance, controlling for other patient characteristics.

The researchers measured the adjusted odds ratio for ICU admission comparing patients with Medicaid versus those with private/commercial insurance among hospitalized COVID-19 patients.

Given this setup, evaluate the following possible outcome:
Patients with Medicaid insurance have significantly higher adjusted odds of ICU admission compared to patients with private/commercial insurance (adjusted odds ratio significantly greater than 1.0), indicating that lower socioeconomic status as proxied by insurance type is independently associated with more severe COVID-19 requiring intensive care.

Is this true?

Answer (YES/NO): NO